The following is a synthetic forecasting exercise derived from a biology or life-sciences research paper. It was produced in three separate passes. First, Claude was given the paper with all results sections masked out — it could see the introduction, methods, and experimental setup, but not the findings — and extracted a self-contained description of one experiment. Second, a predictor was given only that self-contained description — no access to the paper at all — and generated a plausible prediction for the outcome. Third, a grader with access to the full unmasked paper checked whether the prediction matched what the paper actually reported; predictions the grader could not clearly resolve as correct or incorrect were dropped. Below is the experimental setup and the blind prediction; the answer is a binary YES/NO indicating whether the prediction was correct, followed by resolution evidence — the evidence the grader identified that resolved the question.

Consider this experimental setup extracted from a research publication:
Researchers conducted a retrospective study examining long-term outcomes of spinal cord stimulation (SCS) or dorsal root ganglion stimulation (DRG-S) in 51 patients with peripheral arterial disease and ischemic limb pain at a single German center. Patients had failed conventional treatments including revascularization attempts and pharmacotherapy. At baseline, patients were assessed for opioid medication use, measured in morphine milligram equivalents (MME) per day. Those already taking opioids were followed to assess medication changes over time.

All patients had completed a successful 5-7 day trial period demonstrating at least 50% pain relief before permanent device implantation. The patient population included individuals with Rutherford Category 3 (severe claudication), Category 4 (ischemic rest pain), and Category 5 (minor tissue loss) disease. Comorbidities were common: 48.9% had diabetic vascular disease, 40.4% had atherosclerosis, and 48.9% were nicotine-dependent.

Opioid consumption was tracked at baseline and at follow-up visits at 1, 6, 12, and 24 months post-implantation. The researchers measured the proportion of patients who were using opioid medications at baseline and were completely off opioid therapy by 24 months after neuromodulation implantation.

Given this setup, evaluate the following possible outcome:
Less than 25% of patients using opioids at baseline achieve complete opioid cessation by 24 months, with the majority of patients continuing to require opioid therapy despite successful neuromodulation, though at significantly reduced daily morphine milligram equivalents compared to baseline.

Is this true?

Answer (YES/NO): NO